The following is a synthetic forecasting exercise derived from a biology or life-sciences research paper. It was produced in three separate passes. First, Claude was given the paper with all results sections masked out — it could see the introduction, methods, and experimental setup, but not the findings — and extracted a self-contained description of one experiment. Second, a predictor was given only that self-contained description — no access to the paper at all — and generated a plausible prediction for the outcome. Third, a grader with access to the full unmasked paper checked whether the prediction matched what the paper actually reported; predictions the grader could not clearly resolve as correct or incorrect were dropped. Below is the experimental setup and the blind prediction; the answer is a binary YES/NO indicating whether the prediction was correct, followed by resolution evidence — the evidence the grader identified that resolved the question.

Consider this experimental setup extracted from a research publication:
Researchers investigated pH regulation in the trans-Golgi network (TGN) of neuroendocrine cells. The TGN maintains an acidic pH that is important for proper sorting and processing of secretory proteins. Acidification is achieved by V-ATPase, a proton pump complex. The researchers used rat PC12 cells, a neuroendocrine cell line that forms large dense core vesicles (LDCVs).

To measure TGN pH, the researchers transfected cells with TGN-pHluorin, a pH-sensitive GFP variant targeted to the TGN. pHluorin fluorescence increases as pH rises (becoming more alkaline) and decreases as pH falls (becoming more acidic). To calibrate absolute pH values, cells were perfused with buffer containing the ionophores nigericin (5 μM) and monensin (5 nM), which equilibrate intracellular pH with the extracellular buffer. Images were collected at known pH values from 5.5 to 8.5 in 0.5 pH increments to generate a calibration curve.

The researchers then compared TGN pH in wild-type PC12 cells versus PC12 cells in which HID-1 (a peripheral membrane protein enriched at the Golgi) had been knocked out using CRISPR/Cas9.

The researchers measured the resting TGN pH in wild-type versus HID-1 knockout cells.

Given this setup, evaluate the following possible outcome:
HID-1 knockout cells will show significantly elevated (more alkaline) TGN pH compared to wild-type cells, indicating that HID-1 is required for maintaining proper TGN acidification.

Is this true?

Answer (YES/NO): YES